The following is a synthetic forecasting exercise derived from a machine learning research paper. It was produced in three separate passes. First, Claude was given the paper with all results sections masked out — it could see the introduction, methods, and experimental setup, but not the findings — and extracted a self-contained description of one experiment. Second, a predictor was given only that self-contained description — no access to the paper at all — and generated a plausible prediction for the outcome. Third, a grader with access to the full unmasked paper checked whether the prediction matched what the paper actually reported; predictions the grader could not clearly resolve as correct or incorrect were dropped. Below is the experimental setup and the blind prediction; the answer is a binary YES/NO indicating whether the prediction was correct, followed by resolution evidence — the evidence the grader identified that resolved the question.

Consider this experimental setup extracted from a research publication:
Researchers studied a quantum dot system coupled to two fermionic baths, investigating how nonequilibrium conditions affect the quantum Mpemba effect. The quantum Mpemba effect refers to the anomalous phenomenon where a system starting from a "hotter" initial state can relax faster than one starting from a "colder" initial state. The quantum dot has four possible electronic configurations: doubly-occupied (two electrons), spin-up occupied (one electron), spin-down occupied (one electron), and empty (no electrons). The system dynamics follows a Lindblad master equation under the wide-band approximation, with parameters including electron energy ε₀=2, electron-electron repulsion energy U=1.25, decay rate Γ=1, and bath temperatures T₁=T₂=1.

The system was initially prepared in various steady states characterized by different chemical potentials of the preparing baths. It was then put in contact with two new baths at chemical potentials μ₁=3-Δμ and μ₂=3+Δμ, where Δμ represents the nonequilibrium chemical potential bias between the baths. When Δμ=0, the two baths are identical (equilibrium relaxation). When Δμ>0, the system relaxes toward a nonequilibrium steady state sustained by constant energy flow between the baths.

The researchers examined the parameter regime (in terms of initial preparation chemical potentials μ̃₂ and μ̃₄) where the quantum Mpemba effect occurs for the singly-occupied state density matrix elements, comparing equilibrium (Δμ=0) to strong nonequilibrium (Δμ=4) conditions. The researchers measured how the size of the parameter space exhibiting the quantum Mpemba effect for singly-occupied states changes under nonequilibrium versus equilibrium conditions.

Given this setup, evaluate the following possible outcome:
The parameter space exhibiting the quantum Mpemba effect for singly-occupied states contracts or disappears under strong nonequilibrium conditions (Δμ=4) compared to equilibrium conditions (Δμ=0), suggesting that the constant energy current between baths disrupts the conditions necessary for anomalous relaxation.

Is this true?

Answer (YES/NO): NO